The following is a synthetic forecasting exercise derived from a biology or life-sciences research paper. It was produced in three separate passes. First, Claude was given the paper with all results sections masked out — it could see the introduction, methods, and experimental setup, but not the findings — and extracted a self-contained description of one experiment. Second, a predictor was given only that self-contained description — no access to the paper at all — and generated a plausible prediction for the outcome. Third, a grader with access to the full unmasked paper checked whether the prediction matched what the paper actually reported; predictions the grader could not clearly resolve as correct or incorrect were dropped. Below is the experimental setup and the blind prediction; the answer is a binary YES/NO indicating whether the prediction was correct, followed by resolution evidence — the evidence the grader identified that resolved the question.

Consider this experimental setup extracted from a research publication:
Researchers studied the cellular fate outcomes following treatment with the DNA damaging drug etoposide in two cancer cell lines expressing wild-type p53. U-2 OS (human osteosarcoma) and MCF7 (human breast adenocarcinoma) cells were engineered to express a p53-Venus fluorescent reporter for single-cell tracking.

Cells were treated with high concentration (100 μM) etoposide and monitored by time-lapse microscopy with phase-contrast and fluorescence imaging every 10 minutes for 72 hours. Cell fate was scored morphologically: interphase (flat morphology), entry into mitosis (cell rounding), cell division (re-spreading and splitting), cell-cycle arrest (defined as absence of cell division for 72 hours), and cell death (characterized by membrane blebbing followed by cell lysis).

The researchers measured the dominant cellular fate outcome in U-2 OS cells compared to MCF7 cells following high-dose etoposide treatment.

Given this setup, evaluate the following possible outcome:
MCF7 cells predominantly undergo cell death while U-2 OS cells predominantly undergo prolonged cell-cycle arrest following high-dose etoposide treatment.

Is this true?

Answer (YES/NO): NO